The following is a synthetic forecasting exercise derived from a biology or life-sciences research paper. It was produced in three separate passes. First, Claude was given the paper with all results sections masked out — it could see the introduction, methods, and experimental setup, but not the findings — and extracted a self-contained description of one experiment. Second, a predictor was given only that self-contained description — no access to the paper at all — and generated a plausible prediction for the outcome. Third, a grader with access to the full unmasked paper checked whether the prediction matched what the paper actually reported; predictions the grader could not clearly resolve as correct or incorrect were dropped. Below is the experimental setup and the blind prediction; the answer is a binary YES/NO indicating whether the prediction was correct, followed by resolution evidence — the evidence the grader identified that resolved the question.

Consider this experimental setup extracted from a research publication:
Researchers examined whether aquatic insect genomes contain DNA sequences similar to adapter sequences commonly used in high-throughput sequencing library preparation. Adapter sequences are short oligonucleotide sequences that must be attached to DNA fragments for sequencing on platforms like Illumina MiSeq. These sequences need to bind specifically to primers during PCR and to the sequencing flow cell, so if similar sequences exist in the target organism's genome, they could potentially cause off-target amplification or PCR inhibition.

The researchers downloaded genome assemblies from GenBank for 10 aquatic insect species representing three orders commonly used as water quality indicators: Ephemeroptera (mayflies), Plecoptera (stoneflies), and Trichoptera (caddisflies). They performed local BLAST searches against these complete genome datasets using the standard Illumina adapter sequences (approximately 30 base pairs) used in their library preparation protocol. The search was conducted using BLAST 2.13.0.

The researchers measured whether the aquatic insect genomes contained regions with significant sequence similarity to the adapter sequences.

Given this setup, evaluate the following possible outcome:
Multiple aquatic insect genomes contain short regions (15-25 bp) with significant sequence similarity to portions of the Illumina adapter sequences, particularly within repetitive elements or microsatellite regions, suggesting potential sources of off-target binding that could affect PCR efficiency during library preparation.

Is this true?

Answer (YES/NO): NO